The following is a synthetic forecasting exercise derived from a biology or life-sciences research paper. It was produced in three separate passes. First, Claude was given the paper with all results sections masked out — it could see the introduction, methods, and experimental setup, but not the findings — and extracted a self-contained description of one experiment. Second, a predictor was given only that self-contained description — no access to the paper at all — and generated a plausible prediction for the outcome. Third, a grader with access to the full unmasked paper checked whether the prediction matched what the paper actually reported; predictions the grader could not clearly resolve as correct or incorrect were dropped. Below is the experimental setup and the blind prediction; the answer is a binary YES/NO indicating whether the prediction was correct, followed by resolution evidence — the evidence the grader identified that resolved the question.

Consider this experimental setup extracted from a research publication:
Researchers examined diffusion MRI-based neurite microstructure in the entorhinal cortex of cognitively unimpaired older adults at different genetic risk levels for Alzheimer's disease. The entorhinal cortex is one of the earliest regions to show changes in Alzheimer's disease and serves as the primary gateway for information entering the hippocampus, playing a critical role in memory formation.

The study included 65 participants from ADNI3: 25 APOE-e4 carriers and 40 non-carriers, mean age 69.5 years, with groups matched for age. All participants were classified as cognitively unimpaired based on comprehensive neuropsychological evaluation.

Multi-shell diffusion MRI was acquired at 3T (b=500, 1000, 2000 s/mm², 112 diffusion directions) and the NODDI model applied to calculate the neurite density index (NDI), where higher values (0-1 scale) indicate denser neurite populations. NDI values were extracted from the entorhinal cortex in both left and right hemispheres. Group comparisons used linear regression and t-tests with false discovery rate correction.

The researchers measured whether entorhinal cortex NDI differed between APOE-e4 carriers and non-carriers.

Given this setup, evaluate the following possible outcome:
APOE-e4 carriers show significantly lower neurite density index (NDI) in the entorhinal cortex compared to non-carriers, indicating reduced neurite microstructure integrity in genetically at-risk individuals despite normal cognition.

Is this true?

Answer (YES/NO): YES